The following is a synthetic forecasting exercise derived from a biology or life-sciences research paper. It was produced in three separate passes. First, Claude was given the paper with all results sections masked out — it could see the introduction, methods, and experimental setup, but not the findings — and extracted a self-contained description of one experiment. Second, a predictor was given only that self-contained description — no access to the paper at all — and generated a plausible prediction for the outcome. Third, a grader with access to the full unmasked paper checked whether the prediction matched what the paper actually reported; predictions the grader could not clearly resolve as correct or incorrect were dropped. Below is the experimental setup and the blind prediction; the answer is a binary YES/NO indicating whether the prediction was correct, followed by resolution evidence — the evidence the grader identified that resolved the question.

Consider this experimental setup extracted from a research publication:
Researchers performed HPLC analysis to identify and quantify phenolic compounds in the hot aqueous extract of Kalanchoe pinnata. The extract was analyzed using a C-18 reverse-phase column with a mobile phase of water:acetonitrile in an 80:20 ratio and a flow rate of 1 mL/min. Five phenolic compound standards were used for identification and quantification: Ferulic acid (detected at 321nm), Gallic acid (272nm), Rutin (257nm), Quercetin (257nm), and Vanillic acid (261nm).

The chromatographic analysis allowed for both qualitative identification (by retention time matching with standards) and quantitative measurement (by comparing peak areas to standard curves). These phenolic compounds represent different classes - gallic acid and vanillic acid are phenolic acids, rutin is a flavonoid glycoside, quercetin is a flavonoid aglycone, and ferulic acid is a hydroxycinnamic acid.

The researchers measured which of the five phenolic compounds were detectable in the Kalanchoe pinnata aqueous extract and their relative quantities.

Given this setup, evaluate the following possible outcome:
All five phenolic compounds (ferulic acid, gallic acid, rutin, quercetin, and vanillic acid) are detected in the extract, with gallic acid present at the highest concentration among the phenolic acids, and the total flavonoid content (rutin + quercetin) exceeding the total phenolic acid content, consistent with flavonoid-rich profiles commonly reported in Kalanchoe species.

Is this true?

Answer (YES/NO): NO